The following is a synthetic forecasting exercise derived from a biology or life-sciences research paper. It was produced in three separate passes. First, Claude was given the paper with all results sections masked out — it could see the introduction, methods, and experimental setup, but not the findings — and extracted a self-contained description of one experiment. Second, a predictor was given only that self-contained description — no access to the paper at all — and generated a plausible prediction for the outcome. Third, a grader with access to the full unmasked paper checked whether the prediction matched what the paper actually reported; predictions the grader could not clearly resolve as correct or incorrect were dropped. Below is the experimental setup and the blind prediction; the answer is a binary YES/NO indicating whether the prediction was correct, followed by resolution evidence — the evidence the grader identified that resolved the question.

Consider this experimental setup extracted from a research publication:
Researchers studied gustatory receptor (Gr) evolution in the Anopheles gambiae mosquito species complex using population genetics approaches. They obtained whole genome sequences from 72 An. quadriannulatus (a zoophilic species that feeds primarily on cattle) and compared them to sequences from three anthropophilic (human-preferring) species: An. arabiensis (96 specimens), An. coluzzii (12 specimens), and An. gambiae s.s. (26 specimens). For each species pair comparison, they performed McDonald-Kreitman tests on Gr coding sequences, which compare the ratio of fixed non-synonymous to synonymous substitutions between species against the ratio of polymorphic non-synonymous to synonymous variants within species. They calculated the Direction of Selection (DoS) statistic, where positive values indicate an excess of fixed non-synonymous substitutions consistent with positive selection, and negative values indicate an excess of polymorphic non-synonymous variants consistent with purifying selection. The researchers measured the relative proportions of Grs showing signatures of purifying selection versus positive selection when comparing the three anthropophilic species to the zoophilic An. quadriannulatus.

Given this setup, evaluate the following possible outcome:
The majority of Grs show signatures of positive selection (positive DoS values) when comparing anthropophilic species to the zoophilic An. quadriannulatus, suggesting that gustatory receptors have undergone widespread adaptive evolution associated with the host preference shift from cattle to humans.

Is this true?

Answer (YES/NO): NO